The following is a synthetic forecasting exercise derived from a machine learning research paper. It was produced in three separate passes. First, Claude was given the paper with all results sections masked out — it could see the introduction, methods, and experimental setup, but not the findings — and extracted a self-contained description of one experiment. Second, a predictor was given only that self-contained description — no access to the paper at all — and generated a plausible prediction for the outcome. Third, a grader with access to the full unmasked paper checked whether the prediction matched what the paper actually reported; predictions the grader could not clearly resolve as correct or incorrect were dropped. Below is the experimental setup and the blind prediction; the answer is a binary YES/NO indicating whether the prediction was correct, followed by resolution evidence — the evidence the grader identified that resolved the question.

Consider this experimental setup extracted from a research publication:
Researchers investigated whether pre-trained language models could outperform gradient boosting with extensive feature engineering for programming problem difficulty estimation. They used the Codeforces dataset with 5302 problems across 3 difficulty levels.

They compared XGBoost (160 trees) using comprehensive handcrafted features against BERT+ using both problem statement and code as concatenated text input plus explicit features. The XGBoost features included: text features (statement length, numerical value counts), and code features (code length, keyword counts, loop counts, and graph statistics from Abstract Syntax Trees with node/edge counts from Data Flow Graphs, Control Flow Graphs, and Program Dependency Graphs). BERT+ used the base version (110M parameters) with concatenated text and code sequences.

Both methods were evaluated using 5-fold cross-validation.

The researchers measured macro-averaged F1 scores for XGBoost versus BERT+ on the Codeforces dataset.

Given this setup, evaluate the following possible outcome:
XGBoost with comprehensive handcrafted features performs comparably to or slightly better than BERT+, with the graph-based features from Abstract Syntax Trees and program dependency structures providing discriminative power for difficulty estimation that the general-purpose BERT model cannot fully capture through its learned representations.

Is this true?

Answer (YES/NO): NO